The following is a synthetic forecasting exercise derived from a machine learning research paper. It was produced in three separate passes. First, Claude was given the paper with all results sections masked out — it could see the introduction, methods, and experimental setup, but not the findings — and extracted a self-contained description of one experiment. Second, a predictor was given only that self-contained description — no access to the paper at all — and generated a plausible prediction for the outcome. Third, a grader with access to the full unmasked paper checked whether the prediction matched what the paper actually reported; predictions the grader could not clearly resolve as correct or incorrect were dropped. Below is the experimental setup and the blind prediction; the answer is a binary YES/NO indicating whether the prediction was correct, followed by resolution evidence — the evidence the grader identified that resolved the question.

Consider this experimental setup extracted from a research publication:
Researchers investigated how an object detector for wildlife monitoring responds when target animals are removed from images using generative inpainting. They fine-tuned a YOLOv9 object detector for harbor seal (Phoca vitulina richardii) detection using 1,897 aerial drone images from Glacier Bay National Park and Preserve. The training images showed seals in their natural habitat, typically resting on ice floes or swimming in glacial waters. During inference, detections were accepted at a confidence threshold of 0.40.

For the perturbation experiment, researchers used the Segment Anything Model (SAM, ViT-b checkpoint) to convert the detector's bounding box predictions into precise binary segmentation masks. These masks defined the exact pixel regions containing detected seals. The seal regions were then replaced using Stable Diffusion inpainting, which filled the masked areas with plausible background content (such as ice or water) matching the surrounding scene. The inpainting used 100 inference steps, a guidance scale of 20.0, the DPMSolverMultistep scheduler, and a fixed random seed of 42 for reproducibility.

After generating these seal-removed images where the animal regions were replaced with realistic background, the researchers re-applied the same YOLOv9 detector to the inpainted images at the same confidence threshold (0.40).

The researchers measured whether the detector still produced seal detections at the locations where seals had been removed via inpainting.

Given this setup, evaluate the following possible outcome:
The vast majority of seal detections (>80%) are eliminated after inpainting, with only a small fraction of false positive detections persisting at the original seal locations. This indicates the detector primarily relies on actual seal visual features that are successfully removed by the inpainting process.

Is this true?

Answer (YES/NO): YES